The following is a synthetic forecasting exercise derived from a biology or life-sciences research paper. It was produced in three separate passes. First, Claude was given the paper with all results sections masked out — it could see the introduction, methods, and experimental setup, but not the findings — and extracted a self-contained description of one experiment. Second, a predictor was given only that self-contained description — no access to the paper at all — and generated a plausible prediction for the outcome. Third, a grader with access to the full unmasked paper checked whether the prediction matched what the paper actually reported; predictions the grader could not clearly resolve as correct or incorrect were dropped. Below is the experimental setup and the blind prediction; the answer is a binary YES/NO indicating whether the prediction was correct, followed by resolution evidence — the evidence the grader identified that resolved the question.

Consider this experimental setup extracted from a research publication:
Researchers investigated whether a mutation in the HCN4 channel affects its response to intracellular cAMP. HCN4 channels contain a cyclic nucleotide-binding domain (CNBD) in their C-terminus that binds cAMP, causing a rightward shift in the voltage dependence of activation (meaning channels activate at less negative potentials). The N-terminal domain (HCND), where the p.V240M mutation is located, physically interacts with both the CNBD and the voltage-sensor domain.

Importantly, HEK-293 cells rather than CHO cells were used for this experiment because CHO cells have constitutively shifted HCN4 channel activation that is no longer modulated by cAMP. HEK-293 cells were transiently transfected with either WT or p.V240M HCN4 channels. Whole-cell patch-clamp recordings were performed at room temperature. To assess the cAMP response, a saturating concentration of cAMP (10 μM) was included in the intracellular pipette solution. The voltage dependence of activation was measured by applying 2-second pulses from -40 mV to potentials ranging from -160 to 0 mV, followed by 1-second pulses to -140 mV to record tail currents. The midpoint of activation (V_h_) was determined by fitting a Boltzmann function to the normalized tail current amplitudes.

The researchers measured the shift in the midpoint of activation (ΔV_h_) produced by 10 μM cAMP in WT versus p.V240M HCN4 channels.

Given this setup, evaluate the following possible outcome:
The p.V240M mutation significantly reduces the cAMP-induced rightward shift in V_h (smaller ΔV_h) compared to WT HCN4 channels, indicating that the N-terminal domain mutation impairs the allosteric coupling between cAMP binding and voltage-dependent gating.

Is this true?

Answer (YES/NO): NO